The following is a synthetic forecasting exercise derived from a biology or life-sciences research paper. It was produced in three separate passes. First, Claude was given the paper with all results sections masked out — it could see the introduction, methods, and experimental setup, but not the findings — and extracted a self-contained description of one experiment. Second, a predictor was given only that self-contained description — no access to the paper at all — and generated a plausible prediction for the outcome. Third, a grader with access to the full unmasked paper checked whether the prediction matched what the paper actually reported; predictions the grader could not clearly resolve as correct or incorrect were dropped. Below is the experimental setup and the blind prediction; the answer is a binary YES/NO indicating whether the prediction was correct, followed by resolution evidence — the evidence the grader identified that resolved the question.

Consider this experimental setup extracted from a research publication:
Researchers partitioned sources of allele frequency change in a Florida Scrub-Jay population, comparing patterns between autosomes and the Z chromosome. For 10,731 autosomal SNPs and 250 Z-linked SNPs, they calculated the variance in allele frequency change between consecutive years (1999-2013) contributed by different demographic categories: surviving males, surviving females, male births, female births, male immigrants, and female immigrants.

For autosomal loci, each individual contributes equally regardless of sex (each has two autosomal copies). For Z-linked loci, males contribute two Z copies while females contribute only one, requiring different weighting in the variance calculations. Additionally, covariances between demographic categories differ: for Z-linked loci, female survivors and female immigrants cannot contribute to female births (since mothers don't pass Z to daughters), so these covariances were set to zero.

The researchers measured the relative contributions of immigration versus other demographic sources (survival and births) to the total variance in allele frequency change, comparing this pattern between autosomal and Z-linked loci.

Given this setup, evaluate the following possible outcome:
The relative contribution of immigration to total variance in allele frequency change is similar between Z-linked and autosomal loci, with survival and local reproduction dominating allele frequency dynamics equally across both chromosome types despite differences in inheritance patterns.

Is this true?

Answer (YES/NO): YES